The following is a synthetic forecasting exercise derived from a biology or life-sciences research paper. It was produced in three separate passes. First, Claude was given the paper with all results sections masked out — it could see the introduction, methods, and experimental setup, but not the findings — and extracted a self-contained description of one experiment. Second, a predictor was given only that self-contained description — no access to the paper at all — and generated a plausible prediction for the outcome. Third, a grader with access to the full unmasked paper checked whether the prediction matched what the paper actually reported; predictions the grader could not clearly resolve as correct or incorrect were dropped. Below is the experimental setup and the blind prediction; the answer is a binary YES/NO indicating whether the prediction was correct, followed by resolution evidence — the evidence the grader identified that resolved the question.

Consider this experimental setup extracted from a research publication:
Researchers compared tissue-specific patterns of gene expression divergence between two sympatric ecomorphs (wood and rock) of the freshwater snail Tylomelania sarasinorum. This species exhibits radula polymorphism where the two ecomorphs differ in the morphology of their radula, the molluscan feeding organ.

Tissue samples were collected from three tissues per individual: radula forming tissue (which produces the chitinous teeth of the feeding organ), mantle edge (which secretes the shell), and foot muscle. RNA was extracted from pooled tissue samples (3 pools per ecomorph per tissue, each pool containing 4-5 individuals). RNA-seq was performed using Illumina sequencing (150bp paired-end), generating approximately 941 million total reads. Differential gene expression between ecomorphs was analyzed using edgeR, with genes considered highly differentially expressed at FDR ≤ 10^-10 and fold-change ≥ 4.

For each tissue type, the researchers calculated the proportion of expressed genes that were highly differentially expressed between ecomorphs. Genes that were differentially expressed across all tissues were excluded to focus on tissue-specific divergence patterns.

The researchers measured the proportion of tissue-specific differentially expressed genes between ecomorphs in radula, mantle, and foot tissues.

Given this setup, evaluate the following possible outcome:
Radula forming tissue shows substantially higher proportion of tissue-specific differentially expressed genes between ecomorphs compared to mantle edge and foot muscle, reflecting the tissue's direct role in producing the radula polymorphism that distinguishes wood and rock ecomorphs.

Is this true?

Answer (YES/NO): YES